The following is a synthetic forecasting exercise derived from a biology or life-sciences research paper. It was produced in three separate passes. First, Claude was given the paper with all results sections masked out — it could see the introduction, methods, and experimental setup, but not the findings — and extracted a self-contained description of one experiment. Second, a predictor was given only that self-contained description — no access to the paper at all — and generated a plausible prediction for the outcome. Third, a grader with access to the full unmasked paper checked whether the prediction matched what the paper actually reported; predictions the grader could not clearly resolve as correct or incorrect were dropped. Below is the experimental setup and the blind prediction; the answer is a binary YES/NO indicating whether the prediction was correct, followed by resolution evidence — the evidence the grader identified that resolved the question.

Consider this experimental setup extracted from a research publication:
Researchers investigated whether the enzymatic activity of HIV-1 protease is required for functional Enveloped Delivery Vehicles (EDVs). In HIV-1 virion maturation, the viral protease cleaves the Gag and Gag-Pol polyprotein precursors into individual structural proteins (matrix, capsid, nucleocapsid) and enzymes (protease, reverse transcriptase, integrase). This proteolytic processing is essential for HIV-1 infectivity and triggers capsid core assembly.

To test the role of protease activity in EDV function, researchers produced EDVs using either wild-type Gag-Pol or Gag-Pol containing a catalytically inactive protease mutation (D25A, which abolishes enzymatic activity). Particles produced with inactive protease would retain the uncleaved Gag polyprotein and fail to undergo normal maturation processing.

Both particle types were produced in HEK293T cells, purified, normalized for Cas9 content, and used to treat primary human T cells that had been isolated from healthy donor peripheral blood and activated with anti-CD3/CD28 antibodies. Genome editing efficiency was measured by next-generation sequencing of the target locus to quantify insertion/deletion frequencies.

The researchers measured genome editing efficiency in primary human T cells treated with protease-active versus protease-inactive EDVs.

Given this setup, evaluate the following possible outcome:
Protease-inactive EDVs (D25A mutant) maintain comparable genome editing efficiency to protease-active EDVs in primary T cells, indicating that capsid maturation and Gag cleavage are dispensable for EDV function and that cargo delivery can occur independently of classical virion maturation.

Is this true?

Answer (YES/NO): YES